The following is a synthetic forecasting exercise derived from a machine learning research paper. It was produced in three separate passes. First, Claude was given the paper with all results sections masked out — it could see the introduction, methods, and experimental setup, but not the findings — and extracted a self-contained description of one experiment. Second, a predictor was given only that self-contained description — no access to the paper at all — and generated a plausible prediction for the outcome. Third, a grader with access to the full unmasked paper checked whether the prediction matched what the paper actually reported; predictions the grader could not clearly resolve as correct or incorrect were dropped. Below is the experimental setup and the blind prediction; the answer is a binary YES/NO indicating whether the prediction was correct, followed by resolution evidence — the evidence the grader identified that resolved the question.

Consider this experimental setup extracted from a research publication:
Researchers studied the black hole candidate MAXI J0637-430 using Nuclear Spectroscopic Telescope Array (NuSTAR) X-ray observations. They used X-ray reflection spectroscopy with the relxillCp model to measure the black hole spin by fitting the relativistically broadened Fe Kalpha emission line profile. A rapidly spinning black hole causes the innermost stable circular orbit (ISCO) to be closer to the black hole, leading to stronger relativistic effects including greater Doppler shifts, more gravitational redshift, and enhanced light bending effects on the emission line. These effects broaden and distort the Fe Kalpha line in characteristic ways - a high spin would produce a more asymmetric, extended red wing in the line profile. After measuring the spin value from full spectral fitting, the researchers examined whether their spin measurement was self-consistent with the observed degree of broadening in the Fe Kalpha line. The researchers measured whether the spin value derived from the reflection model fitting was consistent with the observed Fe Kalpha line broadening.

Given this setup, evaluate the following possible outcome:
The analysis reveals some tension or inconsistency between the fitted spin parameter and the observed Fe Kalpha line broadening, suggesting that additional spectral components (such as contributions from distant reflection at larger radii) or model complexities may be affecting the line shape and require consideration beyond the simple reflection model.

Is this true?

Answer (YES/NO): NO